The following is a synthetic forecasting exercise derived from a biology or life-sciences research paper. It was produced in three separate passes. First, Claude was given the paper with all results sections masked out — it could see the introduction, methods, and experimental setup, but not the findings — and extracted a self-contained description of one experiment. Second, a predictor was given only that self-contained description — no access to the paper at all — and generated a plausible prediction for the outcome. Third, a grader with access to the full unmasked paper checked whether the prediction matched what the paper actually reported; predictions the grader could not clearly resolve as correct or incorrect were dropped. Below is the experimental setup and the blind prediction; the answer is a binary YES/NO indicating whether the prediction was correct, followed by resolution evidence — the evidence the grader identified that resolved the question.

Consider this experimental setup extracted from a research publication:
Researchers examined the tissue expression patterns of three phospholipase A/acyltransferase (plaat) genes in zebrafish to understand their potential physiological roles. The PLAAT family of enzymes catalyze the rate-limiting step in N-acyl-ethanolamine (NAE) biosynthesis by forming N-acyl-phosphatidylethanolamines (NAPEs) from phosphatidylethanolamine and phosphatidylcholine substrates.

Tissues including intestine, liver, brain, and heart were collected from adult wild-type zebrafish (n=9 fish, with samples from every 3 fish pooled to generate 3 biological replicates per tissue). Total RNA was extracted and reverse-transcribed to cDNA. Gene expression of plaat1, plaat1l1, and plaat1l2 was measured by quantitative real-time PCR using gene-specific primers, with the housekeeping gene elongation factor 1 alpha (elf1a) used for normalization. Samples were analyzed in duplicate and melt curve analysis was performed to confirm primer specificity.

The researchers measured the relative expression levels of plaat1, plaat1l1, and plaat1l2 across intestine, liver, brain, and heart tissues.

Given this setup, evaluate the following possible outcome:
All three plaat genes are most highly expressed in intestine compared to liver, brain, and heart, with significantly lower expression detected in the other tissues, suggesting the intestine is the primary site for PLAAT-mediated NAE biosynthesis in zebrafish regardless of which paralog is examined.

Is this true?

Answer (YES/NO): NO